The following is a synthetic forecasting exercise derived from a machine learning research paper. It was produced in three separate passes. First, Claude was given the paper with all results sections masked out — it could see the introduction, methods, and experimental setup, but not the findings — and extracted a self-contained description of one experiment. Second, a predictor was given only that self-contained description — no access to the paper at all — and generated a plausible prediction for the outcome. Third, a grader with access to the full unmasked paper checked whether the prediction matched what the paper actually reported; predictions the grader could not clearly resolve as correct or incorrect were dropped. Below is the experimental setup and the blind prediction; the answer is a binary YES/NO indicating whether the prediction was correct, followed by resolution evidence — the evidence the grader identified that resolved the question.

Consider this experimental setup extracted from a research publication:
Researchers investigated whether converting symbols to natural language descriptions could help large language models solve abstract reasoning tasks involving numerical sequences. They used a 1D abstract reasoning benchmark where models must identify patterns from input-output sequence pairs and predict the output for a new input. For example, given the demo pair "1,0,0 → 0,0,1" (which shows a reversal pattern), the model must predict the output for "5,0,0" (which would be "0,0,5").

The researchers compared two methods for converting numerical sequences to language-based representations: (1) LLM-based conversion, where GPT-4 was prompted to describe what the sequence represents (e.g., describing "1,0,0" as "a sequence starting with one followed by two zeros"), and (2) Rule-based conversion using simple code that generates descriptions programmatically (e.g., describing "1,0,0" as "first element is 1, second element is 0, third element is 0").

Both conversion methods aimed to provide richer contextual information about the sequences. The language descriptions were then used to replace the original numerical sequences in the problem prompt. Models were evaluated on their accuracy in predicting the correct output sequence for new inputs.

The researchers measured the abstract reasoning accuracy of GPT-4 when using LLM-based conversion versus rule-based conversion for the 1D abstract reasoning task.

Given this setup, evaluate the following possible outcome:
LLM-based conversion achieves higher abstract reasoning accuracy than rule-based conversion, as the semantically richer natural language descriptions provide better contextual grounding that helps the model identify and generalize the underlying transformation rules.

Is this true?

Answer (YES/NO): NO